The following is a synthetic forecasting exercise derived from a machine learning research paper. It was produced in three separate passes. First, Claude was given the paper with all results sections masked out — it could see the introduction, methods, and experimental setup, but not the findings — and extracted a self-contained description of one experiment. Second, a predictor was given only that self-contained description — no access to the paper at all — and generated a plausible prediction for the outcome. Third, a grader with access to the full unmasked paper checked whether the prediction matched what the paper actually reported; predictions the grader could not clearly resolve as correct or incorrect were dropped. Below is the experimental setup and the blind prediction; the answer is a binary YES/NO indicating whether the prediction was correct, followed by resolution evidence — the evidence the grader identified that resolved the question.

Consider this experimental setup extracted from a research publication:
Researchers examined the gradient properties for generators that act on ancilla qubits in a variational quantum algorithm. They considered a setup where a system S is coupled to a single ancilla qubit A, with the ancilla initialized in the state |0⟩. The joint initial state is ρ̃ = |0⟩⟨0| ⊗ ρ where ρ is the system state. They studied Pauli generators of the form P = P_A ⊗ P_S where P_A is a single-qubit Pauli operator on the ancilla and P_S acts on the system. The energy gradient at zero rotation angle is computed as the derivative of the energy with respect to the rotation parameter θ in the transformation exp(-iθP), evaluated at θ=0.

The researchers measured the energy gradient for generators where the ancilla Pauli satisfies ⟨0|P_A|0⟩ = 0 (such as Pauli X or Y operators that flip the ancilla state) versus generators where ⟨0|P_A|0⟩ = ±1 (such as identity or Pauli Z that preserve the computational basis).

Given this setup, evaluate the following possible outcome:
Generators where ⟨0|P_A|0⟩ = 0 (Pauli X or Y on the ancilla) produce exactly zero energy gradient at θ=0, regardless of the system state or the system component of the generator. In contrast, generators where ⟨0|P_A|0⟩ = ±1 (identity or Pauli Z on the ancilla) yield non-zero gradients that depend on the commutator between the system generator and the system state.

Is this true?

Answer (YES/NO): NO